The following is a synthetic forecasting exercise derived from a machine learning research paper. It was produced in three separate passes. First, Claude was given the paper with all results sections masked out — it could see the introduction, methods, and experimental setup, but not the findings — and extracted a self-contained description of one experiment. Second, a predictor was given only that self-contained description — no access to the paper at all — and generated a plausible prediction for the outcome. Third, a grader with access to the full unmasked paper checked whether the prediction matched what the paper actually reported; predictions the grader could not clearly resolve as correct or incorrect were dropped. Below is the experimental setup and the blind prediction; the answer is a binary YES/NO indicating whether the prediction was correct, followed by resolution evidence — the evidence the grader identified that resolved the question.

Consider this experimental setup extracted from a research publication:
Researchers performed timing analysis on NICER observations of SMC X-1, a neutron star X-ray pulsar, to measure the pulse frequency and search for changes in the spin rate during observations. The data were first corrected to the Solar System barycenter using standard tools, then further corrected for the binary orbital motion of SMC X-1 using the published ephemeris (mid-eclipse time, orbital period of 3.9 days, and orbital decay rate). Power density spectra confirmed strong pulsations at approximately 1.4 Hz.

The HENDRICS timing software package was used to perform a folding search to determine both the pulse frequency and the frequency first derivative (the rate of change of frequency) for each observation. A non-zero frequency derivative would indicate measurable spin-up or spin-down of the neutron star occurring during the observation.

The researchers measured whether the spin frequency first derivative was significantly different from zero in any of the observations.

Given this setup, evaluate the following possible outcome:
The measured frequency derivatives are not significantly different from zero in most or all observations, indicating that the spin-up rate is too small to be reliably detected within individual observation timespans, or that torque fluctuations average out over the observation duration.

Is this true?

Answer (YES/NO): YES